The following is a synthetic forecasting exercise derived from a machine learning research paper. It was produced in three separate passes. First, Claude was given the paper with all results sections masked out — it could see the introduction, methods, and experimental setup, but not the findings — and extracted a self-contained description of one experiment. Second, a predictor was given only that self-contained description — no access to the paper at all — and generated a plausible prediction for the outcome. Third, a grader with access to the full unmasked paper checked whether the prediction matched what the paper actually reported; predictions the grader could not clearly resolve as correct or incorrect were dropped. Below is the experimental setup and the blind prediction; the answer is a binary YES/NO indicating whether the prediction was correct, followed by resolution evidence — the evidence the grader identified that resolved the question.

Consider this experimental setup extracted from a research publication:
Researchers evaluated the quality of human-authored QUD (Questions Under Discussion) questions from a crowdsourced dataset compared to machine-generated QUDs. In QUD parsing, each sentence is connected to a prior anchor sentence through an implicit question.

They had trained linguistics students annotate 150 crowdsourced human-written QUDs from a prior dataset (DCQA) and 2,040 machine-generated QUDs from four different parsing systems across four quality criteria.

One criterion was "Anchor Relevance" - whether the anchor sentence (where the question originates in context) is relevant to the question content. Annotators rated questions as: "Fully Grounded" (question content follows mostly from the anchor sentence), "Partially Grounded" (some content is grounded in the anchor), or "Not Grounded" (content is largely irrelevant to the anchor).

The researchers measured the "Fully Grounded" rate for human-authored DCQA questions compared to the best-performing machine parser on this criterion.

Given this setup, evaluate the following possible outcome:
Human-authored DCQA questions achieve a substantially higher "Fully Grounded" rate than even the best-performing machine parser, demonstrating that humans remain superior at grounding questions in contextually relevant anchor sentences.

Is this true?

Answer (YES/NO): YES